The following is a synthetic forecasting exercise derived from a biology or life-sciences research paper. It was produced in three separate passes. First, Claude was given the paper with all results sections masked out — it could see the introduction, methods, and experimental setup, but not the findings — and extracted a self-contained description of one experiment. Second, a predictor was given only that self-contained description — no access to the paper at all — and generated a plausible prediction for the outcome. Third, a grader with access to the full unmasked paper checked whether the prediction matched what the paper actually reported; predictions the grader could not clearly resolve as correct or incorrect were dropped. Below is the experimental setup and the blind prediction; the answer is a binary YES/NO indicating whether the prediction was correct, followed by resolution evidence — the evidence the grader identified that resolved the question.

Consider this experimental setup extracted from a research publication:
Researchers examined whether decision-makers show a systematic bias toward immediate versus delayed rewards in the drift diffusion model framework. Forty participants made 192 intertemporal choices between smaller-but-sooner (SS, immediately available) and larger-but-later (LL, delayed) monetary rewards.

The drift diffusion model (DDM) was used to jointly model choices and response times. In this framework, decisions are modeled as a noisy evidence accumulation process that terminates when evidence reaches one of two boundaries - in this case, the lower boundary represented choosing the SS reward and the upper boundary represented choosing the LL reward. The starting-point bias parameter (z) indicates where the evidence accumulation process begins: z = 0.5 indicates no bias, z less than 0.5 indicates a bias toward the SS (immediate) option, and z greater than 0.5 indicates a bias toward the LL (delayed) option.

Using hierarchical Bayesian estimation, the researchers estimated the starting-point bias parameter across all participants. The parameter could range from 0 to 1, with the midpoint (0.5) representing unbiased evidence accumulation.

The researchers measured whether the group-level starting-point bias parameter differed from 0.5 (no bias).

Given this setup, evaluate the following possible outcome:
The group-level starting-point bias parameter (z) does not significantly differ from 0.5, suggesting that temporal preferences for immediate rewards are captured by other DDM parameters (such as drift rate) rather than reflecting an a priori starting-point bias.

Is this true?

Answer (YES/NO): YES